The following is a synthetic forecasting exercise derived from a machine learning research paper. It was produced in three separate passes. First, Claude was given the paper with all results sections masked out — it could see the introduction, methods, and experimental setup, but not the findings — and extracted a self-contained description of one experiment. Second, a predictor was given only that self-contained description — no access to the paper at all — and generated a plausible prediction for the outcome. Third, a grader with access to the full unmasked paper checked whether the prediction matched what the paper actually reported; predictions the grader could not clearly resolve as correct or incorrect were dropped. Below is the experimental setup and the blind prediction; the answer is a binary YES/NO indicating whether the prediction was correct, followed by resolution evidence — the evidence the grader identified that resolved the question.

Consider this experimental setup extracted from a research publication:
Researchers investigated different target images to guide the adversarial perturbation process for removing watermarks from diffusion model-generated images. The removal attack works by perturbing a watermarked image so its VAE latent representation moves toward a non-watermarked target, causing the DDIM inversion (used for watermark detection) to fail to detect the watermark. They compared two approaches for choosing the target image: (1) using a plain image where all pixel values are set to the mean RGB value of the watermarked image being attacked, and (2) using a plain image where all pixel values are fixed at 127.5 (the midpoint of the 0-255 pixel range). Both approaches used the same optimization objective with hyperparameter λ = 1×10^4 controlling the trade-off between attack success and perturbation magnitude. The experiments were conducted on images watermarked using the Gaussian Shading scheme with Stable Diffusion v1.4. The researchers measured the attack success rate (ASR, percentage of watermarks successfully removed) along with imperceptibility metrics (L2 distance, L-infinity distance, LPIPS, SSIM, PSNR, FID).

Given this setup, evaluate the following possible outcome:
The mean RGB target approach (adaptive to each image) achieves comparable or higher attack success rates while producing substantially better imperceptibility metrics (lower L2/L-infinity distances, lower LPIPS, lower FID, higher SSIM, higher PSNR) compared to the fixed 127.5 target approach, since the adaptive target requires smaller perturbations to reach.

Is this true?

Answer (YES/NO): NO